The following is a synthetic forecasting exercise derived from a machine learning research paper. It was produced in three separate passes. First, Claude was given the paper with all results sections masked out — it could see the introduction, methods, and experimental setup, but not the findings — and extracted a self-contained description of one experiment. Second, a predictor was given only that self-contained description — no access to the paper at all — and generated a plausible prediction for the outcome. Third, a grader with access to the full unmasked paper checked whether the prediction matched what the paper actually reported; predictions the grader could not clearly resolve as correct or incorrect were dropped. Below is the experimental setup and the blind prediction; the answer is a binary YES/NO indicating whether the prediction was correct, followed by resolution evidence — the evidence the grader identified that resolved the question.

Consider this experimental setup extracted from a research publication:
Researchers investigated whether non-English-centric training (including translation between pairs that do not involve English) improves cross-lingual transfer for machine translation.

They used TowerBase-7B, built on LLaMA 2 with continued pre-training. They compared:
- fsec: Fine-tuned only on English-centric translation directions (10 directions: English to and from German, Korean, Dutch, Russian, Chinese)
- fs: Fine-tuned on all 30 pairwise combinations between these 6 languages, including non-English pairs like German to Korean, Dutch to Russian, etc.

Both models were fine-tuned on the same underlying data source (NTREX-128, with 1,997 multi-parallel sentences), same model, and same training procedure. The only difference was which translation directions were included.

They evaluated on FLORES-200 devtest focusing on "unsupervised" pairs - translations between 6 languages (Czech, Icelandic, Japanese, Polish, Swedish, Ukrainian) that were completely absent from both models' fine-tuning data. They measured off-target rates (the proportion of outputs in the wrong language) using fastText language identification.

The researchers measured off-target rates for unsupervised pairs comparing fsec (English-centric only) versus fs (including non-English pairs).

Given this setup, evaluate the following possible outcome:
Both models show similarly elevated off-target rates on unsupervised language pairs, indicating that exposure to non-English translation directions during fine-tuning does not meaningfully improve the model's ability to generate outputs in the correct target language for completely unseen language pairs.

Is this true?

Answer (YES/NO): NO